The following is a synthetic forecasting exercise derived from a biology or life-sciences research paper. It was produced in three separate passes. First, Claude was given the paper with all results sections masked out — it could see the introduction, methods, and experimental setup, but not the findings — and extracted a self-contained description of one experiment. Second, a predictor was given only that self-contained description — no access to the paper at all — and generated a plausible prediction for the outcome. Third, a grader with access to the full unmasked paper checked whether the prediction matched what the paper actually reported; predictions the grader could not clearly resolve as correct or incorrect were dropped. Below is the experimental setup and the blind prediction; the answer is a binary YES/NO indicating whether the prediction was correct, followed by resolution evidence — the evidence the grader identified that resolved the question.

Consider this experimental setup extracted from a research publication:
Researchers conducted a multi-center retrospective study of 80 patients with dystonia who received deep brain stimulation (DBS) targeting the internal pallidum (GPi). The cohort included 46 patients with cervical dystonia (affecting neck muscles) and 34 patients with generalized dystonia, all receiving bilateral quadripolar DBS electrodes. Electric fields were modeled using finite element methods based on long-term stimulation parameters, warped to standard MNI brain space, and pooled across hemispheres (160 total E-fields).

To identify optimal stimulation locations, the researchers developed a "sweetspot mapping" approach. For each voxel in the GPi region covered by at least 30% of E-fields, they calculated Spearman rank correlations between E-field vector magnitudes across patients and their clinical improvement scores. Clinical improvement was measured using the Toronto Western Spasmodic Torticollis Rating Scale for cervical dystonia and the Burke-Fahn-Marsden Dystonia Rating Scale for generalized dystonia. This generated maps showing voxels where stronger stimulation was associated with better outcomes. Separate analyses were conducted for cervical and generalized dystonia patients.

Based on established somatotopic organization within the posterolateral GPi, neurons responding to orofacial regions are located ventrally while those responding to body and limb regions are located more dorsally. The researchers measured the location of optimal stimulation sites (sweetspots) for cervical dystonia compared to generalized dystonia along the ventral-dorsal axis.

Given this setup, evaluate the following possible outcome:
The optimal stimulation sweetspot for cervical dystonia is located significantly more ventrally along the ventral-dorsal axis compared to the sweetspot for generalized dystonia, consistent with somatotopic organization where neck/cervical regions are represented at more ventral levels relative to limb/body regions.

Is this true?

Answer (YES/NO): YES